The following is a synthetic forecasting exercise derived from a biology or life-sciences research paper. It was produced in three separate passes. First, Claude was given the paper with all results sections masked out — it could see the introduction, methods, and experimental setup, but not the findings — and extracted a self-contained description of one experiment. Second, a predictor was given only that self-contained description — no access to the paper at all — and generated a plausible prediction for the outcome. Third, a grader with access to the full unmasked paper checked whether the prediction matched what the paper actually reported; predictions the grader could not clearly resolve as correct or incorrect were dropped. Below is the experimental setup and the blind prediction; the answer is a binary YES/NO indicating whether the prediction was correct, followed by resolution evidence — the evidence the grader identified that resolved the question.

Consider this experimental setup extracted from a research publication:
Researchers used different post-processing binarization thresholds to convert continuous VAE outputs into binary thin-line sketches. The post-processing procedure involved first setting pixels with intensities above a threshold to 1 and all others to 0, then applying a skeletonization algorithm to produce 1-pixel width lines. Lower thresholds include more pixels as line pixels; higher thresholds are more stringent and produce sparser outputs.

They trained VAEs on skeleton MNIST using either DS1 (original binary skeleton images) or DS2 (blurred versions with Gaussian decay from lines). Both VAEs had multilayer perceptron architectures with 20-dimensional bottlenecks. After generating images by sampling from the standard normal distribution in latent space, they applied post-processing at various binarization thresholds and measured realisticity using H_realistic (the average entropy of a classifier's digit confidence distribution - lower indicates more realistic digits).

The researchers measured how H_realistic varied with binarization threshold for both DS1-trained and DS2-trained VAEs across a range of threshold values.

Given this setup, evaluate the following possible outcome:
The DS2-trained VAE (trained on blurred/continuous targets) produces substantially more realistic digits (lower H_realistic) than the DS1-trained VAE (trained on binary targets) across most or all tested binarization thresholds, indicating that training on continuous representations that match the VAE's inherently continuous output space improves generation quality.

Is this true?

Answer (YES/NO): YES